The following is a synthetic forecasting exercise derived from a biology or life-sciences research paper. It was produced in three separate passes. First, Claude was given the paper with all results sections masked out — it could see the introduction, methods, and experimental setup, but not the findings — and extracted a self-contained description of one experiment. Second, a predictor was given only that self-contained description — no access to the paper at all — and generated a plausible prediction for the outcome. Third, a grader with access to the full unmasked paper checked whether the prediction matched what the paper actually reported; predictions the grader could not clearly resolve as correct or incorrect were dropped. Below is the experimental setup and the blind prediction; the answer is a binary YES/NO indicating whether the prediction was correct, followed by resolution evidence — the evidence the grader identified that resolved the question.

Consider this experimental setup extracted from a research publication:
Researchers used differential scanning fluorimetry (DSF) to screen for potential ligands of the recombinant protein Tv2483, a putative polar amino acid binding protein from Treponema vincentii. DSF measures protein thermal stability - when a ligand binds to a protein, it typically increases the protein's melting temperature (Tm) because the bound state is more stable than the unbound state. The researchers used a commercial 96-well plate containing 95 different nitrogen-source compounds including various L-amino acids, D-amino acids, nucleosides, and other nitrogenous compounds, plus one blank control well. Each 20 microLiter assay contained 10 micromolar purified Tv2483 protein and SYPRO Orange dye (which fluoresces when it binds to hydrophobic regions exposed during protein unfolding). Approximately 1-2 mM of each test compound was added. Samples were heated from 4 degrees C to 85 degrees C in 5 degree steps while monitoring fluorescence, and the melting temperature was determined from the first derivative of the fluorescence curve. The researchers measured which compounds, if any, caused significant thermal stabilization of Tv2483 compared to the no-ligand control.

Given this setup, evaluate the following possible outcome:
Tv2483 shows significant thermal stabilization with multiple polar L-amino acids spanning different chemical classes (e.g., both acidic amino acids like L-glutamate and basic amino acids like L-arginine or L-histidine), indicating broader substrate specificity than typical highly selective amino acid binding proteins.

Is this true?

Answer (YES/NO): NO